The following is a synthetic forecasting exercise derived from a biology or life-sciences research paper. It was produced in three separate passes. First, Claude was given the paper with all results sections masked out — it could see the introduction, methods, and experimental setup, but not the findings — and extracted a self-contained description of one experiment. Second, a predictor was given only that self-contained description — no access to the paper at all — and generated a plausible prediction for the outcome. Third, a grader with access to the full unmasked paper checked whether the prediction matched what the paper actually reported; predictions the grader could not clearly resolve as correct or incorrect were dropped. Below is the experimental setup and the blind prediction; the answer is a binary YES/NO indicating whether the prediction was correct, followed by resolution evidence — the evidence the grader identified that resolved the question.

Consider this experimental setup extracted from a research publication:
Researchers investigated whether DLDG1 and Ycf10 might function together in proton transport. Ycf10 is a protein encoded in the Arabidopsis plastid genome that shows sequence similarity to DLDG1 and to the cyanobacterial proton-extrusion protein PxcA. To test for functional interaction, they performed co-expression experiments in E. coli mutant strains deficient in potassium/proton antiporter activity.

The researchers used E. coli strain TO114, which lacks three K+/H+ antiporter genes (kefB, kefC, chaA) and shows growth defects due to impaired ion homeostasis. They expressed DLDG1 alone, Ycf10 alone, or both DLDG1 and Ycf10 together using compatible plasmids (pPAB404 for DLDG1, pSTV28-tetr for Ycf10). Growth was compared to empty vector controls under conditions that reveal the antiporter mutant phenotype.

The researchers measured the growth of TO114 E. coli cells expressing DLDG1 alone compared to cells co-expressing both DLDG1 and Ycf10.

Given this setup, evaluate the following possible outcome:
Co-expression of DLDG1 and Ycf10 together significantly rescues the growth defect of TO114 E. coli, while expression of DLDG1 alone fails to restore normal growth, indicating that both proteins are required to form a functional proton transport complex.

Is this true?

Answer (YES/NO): NO